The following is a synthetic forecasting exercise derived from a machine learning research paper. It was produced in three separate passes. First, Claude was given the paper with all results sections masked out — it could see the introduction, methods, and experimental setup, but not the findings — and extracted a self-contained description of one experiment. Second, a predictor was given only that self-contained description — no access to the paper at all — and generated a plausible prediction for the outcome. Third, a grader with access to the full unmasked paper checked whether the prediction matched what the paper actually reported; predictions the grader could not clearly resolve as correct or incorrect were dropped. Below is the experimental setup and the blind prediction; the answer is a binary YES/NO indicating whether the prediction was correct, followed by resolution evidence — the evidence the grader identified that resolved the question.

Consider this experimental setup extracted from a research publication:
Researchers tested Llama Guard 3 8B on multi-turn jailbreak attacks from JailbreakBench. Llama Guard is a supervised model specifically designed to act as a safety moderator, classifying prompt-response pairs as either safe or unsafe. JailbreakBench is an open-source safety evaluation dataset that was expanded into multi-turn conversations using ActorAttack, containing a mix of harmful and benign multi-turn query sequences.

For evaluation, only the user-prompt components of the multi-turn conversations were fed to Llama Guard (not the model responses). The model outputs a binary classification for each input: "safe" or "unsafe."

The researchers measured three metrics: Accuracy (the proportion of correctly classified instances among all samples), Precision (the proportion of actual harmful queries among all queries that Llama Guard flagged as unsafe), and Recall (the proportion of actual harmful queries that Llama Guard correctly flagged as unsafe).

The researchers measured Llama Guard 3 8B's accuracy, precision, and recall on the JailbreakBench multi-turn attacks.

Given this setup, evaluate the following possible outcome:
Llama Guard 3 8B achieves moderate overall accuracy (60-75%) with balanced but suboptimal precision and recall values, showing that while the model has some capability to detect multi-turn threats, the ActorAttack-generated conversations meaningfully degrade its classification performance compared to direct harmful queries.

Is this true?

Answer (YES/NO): NO